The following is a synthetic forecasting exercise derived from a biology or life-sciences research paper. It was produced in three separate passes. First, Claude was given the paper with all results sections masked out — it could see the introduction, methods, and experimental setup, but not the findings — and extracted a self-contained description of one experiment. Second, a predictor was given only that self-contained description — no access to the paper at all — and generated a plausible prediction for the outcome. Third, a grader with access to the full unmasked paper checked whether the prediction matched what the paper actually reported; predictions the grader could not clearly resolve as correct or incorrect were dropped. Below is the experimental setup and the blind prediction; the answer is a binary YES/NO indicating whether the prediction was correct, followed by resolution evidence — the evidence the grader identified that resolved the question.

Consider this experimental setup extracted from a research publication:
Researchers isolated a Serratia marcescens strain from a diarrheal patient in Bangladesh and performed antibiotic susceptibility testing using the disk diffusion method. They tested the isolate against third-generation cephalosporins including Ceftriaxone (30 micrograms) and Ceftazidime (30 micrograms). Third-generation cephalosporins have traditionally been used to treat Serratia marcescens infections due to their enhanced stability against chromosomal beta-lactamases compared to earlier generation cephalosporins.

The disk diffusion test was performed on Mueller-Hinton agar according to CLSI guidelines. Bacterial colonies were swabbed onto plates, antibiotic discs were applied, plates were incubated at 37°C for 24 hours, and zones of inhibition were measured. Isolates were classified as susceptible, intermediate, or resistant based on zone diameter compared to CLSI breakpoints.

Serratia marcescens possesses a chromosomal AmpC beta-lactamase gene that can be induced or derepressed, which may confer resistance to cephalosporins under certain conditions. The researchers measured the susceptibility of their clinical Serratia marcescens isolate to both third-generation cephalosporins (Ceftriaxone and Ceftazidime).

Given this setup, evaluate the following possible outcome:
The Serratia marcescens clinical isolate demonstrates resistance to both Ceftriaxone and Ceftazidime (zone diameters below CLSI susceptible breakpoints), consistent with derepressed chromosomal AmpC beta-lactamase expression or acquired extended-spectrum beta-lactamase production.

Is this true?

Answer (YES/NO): NO